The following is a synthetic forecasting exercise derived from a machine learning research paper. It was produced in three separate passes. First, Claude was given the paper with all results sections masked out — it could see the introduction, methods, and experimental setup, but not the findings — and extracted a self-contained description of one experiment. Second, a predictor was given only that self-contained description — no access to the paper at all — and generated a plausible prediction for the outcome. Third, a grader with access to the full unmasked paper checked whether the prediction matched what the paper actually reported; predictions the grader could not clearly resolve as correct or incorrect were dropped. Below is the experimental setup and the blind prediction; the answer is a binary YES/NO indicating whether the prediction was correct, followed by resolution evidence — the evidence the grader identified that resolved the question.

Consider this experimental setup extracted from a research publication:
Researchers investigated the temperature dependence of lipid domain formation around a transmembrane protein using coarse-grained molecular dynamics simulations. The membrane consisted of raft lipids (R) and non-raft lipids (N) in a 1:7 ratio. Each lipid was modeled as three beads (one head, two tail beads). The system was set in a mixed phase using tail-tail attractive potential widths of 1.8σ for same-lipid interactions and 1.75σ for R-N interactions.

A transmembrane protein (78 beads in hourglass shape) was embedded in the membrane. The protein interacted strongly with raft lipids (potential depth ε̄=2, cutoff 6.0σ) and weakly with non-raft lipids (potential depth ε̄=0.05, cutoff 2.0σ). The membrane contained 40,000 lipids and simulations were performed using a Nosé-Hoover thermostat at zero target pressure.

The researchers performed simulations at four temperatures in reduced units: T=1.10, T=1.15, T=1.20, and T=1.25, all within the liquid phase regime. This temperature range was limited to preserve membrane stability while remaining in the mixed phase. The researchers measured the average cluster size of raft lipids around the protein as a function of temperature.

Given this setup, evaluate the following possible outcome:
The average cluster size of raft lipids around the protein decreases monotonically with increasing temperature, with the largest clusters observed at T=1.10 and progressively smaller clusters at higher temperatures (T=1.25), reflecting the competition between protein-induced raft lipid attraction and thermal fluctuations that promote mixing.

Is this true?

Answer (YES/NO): YES